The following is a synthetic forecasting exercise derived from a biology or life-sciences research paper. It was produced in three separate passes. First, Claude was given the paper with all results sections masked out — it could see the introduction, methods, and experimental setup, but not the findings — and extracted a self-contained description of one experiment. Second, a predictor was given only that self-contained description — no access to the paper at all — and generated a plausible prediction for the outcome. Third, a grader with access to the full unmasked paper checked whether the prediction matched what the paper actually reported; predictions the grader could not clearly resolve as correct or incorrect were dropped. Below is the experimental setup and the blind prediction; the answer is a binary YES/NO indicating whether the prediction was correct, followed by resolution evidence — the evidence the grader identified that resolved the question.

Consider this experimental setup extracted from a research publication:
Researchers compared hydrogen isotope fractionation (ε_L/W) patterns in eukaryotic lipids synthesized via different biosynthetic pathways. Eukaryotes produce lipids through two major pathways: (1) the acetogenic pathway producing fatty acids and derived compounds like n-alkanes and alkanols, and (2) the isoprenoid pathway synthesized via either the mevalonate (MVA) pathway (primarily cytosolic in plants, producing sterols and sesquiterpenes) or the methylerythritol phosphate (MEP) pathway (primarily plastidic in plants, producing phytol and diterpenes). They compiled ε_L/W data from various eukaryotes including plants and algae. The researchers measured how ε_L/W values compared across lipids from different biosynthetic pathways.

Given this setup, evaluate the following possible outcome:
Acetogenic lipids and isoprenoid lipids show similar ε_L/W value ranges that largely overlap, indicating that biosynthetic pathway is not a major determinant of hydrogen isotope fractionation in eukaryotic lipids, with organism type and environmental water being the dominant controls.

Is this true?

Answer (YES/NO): NO